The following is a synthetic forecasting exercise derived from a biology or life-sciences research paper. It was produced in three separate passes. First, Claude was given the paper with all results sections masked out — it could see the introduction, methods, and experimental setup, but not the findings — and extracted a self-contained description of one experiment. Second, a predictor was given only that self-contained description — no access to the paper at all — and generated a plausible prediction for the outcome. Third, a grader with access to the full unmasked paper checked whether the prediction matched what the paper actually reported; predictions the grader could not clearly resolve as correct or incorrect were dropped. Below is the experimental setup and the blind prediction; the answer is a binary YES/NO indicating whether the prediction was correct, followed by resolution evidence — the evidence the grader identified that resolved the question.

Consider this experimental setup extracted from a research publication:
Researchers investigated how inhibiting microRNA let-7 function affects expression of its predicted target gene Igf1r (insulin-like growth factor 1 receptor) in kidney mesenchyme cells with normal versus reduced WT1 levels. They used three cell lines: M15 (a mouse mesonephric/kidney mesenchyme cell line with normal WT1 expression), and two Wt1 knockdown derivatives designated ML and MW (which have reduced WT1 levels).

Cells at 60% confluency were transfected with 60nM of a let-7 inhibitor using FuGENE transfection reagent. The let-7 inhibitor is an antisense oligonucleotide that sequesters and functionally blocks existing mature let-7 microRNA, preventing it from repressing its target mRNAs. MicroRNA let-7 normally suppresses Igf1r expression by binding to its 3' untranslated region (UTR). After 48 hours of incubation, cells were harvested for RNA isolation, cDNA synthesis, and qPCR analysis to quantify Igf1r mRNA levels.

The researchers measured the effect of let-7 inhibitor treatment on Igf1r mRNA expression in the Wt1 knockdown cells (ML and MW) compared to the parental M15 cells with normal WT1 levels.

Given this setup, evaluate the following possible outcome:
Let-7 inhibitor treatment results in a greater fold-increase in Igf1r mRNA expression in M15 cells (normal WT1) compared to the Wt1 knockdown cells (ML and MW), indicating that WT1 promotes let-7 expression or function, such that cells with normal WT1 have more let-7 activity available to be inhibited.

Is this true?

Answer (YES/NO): NO